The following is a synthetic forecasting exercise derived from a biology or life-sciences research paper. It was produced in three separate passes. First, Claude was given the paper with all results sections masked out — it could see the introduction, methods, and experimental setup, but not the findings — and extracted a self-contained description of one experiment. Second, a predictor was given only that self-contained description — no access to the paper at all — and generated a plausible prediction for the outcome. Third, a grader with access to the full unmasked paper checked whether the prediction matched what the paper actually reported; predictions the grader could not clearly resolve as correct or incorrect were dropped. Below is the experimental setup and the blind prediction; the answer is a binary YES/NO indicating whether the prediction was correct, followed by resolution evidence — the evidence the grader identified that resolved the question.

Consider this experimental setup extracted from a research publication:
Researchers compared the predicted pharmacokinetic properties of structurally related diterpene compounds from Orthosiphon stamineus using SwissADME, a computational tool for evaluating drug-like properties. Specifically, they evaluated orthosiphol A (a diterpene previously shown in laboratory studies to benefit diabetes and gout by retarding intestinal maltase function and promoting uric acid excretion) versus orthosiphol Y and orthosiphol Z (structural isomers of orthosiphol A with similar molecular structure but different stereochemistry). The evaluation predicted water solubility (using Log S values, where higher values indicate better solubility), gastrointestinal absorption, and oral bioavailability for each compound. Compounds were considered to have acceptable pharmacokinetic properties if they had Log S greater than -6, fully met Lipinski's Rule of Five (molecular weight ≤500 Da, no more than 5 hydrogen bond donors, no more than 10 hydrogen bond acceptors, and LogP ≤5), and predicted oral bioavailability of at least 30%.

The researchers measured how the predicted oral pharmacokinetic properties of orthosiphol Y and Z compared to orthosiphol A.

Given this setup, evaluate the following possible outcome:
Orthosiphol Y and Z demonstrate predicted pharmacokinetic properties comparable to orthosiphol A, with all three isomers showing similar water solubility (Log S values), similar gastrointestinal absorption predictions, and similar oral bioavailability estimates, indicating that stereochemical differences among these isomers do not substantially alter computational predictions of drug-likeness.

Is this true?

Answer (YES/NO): NO